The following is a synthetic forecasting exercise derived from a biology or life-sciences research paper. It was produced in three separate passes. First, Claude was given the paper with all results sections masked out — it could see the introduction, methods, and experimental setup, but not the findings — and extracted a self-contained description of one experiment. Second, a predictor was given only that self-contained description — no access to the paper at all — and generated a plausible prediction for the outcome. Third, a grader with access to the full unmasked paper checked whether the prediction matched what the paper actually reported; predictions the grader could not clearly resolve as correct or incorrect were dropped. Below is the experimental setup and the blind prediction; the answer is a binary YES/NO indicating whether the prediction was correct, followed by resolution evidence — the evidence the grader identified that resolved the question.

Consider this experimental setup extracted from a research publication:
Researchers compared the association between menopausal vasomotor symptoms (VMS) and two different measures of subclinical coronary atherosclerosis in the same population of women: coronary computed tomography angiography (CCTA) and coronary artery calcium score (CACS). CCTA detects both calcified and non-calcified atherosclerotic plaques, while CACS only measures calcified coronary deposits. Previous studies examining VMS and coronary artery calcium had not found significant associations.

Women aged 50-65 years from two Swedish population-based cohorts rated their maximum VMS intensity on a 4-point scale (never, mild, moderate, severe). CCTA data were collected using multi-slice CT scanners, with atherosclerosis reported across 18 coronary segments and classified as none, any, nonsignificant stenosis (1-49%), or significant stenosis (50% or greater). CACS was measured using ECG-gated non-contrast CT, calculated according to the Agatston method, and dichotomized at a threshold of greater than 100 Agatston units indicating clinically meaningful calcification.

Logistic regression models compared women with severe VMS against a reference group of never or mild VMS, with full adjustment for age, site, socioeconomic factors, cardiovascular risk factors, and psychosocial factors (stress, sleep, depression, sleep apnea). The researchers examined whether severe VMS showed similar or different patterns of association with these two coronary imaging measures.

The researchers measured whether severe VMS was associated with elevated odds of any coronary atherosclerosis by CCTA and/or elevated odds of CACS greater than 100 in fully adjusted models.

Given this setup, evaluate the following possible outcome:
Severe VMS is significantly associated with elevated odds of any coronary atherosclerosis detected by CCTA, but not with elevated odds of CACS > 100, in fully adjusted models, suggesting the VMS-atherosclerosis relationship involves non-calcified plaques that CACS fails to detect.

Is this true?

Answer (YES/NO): YES